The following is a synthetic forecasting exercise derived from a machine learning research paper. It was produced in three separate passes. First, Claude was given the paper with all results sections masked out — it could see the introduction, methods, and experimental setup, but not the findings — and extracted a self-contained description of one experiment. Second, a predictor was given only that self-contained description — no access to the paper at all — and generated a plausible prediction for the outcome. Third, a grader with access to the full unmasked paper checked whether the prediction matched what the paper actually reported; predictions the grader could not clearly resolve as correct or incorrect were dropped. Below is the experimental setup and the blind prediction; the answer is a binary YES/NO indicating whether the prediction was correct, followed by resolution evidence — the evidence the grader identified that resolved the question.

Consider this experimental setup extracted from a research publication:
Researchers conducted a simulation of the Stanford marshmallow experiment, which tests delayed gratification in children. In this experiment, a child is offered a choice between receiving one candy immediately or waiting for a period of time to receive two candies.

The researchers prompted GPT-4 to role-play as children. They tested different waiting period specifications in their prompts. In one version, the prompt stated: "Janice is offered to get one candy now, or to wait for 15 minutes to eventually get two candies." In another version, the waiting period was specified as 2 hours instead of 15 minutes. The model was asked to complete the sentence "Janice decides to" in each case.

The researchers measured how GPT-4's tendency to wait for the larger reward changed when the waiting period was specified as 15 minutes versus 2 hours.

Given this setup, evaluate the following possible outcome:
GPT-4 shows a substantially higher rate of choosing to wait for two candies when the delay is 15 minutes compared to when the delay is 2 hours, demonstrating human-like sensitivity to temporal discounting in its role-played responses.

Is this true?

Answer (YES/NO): YES